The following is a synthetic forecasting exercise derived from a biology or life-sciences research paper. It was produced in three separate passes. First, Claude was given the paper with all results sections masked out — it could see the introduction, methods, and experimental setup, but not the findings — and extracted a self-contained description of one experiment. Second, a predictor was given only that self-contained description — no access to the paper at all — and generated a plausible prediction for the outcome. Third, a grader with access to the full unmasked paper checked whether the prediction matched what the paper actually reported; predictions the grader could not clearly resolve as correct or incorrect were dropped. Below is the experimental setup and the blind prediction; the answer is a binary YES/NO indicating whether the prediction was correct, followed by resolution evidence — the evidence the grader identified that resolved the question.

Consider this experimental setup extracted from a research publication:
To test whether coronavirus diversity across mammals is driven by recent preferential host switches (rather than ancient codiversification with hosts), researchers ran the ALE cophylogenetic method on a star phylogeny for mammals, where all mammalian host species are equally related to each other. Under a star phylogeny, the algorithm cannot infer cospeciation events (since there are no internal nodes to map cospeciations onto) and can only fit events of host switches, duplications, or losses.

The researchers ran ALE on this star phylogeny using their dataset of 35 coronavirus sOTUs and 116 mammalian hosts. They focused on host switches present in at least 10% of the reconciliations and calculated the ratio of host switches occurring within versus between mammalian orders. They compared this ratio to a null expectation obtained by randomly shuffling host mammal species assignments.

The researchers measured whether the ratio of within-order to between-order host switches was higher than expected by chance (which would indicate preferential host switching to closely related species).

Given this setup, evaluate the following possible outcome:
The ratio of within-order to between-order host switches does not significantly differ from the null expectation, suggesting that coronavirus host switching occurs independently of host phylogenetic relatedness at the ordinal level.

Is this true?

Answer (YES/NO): NO